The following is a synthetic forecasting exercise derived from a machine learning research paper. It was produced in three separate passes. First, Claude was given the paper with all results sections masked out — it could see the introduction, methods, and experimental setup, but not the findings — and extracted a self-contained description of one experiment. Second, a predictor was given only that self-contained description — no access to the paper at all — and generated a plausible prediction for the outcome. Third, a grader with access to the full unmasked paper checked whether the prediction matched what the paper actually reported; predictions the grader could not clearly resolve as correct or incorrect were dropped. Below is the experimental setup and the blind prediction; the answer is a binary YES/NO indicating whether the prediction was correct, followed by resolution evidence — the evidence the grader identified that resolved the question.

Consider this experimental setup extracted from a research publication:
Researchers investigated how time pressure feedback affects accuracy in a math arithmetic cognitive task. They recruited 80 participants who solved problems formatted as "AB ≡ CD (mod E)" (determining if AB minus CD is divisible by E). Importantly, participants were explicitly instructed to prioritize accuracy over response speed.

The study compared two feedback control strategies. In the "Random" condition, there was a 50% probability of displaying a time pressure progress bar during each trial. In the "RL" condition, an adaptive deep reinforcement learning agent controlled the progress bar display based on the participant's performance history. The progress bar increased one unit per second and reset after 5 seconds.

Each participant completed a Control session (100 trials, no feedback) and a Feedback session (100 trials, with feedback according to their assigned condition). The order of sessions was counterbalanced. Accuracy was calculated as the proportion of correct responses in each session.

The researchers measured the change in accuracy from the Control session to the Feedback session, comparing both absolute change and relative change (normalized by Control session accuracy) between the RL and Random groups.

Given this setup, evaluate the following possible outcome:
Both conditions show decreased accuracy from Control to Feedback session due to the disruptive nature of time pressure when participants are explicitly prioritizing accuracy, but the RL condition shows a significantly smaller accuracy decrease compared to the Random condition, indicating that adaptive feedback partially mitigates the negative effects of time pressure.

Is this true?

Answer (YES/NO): NO